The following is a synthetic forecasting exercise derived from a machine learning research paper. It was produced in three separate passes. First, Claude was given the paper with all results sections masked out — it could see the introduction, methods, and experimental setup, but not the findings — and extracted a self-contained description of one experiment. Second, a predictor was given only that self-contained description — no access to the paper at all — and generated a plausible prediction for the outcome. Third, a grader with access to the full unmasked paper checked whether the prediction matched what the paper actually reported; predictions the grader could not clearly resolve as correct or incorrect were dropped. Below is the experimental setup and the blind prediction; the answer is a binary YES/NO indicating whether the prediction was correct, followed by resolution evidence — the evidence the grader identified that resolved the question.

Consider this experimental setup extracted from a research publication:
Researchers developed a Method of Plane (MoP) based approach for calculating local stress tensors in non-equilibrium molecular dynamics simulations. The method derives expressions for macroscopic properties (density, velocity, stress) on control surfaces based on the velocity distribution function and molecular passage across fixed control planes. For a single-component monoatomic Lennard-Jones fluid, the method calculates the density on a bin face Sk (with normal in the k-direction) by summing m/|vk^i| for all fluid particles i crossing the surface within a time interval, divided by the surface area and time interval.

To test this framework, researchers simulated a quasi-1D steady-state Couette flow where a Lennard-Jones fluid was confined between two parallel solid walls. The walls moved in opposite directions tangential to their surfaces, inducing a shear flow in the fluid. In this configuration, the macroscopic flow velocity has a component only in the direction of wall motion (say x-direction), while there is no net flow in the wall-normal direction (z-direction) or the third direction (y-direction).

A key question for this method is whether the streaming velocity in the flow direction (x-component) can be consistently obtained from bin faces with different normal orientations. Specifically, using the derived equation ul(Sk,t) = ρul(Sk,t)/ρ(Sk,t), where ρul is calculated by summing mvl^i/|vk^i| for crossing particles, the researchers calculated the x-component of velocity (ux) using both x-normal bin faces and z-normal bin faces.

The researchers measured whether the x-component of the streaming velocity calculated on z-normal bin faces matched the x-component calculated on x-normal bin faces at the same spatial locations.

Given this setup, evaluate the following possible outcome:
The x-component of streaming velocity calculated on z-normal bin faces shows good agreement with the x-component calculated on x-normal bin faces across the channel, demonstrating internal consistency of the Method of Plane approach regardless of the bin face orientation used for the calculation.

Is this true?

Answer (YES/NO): NO